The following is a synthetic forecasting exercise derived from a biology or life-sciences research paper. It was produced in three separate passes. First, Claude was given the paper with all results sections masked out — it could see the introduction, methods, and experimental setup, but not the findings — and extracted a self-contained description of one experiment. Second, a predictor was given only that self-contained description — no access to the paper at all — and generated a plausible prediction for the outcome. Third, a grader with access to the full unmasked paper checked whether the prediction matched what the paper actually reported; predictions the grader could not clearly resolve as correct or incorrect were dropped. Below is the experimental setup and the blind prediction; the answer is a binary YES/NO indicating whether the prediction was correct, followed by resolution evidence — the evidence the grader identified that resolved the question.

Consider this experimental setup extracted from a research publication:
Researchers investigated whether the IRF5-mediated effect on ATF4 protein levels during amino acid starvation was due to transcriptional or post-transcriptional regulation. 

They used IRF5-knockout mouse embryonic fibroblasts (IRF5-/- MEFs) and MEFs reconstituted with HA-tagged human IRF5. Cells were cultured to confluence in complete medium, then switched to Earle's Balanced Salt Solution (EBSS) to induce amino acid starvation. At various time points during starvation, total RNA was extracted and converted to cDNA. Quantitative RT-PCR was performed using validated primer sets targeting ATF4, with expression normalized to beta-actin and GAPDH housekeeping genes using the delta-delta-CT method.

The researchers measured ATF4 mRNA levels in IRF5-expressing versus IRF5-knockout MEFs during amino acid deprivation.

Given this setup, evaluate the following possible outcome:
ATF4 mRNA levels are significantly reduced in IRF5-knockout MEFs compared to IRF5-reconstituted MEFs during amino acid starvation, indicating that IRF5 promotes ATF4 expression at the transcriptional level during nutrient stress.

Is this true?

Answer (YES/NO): NO